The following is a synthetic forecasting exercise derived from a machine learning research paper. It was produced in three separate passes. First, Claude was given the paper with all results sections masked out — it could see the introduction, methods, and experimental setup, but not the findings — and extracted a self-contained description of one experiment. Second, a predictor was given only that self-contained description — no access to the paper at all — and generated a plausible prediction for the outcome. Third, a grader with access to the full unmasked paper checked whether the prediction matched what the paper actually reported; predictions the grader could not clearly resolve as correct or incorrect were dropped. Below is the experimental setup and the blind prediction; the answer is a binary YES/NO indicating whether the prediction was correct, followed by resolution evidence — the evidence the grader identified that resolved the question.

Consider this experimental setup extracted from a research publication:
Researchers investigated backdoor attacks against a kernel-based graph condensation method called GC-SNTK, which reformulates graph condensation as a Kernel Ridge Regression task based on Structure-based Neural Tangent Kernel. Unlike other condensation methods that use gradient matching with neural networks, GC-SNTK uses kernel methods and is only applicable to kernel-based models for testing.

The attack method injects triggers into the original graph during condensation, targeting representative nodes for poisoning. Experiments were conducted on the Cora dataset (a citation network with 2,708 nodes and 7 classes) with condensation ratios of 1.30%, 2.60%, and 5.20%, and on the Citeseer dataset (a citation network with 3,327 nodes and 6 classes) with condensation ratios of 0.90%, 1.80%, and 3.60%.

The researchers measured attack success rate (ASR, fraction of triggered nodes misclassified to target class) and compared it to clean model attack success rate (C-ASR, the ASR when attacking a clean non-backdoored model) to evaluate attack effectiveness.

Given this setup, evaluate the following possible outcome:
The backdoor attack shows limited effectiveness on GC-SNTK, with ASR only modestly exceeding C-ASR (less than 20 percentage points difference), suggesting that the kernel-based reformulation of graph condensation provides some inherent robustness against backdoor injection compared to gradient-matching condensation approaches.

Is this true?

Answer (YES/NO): NO